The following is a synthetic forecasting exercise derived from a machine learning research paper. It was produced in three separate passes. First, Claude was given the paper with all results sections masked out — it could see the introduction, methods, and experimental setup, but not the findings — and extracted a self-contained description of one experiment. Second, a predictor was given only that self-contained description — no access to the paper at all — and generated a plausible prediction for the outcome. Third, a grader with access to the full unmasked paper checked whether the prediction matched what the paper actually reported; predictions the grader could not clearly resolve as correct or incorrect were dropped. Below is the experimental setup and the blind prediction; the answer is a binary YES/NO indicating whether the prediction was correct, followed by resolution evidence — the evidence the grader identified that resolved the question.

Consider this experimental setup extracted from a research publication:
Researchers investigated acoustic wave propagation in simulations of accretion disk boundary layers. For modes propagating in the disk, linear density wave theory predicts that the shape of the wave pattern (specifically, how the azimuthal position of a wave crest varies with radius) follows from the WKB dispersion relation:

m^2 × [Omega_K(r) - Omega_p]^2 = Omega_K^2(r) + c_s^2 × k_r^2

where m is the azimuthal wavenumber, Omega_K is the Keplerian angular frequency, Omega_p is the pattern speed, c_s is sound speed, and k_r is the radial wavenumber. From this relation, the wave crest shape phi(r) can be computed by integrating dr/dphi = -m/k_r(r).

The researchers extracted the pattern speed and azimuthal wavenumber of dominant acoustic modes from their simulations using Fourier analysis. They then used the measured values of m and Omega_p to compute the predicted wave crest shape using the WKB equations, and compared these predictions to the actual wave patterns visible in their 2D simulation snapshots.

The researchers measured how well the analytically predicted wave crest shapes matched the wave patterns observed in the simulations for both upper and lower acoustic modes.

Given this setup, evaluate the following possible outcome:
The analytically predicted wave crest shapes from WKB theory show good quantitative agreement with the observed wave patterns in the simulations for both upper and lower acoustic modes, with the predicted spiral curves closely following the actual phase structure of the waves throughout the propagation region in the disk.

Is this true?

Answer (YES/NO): YES